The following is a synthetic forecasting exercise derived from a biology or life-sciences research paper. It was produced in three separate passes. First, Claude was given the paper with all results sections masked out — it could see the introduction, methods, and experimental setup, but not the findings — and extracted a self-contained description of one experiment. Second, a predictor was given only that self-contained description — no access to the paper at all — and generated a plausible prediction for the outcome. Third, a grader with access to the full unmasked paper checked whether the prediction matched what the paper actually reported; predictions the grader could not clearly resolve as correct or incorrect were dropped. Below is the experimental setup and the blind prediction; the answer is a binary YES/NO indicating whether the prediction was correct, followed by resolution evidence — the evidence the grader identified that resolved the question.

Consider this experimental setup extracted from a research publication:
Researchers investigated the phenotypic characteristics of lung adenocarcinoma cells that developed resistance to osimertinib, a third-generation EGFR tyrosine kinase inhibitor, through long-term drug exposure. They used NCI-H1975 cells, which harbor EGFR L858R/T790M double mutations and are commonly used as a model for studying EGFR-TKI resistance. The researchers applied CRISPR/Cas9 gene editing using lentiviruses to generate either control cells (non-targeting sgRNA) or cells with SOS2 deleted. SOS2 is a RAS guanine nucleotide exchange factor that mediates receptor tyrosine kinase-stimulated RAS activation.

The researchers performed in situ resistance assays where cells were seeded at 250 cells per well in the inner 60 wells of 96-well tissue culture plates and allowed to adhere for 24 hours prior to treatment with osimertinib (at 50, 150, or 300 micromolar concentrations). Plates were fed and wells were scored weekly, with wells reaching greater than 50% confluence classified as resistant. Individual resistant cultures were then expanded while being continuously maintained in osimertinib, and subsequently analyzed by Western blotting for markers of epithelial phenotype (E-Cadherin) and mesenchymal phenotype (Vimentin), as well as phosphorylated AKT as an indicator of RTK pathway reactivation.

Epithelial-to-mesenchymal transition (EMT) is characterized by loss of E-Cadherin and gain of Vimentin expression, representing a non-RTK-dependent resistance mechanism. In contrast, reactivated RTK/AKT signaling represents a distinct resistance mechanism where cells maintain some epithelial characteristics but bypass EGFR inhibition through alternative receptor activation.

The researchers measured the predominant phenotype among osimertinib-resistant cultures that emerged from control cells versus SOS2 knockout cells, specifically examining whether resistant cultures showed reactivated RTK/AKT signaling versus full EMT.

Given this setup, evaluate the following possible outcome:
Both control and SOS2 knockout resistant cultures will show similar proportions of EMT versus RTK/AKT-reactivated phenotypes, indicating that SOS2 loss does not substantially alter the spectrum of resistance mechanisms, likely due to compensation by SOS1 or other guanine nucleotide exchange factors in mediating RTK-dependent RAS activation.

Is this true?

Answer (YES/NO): NO